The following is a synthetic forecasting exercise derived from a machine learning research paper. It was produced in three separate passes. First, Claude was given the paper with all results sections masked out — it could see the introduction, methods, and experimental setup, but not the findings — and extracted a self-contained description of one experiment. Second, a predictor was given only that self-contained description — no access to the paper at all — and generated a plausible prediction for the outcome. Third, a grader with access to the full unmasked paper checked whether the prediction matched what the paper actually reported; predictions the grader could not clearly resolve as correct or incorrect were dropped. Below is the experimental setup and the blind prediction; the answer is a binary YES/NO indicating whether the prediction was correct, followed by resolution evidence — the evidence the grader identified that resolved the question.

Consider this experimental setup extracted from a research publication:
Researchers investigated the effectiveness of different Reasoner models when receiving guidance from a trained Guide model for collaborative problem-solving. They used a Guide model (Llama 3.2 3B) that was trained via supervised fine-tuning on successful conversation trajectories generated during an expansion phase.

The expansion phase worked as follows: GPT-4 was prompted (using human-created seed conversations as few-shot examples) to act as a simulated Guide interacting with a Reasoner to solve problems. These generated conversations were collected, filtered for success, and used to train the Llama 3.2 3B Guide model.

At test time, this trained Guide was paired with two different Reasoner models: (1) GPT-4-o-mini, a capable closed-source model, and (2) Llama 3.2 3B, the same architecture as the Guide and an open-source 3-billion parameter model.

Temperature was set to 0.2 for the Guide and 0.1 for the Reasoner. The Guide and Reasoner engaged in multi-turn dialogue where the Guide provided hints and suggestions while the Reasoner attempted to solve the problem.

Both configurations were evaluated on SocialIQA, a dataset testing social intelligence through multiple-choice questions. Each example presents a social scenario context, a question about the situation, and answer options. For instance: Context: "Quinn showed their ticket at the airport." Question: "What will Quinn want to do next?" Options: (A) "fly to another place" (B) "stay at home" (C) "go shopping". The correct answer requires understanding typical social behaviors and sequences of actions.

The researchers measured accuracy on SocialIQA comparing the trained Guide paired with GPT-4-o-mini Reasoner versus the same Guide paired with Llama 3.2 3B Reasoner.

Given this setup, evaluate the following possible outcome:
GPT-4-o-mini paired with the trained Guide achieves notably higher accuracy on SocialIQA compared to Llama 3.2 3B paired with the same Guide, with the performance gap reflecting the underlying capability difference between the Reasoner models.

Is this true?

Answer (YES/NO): NO